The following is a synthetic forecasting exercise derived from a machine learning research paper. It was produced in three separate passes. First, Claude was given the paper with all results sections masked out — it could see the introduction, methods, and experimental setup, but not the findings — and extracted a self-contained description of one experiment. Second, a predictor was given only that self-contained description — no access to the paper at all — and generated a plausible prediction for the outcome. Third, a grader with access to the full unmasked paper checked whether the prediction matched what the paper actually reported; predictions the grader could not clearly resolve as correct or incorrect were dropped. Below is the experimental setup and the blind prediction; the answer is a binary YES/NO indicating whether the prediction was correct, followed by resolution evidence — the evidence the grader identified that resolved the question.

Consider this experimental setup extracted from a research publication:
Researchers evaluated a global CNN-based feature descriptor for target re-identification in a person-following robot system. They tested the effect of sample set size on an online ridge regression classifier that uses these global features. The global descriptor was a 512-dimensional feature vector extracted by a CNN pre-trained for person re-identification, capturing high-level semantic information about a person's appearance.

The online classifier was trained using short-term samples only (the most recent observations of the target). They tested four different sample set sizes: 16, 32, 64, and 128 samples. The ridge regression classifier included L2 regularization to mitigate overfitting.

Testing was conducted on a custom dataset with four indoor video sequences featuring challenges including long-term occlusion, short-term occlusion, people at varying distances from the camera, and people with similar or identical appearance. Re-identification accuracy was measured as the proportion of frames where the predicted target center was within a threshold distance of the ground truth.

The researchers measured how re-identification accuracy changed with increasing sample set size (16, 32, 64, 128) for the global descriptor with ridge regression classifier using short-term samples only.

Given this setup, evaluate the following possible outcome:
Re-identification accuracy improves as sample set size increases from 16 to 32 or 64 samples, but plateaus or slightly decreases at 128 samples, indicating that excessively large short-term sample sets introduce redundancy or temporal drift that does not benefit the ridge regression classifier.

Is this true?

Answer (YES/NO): NO